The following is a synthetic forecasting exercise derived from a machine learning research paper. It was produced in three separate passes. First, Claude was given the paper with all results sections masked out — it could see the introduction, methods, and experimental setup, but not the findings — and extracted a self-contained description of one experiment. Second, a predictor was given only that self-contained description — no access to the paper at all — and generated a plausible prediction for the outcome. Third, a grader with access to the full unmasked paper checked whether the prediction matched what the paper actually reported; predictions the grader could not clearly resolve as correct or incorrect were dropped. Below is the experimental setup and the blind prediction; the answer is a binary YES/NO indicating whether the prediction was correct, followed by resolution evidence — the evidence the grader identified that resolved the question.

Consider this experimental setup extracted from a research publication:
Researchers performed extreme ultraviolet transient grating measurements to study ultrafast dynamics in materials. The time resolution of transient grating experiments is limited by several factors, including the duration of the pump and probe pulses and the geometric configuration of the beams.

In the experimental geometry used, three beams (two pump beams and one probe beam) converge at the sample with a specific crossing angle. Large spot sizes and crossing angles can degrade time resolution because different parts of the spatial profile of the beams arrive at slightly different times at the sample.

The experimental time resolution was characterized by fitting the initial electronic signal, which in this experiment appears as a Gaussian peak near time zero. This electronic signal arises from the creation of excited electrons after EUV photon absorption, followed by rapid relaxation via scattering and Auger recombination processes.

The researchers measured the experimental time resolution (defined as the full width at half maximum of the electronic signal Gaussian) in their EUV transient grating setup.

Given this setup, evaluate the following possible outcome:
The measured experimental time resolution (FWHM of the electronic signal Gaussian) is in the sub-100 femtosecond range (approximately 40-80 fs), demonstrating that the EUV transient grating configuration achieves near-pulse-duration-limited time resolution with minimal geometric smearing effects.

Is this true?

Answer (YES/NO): NO